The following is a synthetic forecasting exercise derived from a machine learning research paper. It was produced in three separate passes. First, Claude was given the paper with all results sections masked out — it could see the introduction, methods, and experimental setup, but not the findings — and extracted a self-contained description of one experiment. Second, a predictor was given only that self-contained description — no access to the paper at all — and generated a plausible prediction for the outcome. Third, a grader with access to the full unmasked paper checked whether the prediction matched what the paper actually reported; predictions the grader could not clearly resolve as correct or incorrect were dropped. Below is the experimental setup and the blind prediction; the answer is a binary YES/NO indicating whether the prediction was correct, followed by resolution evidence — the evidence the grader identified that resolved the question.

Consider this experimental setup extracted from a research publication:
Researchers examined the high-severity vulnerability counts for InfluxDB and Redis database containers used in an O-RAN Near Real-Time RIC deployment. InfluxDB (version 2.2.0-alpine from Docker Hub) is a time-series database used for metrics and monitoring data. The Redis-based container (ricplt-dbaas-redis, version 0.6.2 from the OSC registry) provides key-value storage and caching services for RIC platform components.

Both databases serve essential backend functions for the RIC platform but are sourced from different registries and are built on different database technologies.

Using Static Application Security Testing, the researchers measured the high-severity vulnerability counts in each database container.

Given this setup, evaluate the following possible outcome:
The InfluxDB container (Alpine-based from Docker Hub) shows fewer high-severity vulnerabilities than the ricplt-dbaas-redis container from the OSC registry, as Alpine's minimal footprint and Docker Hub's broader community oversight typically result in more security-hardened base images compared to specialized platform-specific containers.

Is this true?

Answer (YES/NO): NO